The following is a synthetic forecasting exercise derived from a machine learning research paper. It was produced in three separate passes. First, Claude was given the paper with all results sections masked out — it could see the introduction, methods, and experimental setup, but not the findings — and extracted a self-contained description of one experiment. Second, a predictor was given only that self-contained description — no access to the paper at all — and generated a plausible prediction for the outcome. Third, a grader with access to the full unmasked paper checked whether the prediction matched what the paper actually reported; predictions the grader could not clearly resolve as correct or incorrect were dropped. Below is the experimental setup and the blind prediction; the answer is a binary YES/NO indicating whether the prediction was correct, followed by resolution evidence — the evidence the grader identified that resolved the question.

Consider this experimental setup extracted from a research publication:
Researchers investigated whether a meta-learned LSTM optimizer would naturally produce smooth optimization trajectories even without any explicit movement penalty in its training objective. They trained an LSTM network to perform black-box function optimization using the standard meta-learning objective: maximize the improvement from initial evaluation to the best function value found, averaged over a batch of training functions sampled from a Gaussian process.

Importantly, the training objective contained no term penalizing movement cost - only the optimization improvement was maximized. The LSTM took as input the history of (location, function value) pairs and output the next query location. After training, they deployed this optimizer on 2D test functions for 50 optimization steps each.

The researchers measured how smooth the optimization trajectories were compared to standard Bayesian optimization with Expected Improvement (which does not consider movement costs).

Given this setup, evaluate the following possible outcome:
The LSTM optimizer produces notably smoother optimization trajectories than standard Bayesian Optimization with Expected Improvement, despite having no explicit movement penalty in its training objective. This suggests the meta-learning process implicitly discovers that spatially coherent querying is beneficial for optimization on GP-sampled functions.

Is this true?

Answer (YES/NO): YES